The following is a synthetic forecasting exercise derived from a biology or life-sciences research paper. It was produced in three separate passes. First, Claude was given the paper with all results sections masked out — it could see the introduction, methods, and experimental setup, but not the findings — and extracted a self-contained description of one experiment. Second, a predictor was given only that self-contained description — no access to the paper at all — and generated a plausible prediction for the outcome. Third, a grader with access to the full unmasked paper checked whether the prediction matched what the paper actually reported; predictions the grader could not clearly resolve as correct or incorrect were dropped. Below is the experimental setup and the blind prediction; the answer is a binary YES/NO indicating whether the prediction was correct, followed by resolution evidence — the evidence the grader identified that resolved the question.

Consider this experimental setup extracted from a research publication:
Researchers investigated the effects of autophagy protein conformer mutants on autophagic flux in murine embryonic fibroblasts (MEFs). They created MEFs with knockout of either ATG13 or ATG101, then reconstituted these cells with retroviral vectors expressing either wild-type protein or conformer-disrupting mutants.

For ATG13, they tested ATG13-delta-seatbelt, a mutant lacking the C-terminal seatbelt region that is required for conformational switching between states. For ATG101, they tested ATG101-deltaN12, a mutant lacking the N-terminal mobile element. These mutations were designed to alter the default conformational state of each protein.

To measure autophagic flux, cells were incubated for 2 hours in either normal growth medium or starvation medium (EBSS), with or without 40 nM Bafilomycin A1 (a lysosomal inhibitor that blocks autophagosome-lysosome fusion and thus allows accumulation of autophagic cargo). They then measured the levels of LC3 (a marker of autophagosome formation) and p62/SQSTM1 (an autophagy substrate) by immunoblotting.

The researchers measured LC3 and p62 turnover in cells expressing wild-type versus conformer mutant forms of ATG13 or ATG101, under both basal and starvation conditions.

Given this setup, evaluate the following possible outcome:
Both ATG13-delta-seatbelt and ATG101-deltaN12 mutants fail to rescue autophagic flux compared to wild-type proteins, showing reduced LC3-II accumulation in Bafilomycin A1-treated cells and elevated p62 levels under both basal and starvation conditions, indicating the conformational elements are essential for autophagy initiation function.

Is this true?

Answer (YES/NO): YES